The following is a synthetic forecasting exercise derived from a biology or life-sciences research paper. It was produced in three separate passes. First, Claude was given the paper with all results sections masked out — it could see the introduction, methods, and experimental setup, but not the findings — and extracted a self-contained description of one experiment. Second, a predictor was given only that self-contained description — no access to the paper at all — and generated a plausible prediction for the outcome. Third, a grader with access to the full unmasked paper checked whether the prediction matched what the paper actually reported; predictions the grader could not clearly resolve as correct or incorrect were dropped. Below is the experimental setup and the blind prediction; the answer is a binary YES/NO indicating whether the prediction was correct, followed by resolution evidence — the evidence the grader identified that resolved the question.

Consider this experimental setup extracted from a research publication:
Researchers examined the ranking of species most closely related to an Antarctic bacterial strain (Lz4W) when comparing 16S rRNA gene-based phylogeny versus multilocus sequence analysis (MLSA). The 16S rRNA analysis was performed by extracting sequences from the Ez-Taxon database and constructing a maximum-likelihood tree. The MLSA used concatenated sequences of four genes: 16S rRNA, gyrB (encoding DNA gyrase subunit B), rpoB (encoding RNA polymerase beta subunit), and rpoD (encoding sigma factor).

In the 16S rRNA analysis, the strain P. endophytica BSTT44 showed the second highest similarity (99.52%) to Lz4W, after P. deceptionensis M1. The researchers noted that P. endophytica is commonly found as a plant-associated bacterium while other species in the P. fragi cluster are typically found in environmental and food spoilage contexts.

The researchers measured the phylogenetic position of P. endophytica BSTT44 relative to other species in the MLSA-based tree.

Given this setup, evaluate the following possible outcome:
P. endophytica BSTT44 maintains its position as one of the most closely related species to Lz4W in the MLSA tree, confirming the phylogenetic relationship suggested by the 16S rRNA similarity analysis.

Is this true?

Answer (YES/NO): NO